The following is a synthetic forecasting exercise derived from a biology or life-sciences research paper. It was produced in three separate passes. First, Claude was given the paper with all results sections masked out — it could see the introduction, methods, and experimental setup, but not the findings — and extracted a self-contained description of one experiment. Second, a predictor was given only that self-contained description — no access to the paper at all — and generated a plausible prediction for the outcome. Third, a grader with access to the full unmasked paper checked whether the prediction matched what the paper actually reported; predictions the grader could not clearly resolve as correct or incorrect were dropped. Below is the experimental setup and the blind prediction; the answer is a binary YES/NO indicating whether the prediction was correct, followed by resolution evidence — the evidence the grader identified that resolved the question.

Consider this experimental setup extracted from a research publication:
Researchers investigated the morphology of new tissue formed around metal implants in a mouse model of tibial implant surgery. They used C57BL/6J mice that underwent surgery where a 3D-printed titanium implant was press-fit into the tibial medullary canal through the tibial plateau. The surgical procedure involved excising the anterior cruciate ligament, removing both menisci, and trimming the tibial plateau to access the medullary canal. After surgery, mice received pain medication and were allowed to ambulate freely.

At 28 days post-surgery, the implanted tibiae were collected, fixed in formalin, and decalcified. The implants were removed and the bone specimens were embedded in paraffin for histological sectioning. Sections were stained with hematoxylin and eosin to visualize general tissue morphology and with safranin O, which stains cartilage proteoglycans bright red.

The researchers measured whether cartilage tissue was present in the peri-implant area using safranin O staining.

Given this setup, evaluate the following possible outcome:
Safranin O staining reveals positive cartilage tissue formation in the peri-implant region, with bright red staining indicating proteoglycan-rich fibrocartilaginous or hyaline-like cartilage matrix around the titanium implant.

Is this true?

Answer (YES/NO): NO